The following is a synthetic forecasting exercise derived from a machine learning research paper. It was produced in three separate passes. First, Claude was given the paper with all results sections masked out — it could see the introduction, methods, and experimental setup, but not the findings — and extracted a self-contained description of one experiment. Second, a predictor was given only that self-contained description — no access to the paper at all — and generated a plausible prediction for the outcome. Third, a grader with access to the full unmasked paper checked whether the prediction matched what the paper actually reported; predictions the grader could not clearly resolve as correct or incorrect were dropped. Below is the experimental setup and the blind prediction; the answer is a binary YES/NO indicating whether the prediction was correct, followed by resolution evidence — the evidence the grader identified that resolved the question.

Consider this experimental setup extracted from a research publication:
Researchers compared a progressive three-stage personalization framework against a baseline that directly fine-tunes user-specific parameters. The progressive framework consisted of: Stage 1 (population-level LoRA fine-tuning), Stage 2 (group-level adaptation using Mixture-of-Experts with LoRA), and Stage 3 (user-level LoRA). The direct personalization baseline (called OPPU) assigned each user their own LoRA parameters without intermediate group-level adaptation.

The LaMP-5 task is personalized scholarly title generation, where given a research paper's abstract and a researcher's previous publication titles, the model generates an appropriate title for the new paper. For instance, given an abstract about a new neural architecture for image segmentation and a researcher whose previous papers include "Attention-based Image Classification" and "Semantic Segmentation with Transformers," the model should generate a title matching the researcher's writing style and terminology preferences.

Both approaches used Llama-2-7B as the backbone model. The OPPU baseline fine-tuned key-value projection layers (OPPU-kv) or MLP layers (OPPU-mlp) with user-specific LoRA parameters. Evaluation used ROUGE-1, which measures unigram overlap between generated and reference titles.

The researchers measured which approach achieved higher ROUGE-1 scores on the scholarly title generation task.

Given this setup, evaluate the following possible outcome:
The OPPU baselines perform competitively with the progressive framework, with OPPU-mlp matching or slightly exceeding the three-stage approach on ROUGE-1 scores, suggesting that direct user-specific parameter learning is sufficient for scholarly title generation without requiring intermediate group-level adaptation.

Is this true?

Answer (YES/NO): NO